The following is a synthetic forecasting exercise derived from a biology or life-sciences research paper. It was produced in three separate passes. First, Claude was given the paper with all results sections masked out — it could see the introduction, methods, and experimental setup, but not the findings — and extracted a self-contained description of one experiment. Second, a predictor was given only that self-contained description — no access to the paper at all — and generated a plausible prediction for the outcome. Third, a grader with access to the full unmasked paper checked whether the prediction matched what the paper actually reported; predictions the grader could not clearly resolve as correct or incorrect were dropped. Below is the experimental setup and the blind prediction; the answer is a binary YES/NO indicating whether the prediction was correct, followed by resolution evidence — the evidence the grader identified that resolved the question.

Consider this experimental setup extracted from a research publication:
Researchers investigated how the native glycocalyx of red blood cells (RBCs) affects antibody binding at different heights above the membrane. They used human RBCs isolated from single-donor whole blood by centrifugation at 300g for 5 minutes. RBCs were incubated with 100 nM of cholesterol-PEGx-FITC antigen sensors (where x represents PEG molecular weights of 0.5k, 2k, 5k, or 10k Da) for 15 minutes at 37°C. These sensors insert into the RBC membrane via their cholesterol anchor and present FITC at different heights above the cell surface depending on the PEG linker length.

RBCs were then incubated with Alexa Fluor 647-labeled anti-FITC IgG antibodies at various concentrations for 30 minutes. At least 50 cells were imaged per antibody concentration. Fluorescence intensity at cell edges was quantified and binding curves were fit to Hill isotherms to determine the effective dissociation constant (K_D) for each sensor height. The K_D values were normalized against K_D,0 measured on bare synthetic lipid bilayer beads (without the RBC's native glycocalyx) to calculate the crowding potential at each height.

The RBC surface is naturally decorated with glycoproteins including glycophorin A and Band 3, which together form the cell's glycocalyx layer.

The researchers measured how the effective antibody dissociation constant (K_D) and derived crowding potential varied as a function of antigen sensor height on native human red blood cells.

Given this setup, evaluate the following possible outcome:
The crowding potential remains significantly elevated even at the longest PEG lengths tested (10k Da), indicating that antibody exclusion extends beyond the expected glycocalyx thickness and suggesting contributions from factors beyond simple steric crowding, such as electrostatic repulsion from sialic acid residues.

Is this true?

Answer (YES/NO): NO